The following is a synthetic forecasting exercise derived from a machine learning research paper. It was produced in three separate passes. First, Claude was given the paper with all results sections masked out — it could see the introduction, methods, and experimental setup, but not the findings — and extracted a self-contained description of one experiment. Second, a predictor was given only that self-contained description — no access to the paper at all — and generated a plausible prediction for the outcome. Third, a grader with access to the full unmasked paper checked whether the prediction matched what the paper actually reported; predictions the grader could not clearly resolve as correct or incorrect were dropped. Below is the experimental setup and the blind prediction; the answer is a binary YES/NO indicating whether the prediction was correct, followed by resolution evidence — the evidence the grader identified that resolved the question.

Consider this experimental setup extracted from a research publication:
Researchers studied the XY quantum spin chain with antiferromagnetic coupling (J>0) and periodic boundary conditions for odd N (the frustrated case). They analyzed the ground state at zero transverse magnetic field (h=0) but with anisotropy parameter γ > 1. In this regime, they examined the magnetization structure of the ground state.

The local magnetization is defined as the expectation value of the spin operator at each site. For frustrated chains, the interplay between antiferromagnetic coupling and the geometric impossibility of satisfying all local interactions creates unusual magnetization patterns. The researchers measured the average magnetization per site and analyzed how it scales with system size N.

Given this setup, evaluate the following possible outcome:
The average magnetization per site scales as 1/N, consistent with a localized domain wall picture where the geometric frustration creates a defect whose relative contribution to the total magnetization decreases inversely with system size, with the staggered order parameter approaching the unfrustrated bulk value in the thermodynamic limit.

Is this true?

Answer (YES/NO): YES